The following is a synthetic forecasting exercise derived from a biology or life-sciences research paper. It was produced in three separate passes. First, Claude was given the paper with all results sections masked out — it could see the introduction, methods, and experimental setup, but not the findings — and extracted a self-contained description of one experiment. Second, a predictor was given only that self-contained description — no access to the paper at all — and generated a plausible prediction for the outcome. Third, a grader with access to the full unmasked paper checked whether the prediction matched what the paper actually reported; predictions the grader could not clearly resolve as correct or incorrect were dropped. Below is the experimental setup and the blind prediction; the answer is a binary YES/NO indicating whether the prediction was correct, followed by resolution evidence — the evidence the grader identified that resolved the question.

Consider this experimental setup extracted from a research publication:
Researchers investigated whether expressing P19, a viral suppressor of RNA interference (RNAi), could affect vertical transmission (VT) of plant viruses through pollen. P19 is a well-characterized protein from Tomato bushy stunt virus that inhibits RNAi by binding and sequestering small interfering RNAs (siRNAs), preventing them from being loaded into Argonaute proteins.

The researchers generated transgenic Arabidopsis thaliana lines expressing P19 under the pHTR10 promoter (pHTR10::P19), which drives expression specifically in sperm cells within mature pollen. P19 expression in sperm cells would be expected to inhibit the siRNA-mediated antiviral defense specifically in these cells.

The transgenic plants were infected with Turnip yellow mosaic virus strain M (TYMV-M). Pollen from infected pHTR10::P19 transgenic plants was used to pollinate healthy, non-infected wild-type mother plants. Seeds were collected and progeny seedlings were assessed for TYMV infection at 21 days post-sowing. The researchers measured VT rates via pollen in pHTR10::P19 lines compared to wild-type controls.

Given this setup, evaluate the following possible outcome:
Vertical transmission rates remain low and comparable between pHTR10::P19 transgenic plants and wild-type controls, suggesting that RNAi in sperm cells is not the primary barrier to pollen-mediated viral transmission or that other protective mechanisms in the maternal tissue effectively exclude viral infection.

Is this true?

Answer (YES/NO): NO